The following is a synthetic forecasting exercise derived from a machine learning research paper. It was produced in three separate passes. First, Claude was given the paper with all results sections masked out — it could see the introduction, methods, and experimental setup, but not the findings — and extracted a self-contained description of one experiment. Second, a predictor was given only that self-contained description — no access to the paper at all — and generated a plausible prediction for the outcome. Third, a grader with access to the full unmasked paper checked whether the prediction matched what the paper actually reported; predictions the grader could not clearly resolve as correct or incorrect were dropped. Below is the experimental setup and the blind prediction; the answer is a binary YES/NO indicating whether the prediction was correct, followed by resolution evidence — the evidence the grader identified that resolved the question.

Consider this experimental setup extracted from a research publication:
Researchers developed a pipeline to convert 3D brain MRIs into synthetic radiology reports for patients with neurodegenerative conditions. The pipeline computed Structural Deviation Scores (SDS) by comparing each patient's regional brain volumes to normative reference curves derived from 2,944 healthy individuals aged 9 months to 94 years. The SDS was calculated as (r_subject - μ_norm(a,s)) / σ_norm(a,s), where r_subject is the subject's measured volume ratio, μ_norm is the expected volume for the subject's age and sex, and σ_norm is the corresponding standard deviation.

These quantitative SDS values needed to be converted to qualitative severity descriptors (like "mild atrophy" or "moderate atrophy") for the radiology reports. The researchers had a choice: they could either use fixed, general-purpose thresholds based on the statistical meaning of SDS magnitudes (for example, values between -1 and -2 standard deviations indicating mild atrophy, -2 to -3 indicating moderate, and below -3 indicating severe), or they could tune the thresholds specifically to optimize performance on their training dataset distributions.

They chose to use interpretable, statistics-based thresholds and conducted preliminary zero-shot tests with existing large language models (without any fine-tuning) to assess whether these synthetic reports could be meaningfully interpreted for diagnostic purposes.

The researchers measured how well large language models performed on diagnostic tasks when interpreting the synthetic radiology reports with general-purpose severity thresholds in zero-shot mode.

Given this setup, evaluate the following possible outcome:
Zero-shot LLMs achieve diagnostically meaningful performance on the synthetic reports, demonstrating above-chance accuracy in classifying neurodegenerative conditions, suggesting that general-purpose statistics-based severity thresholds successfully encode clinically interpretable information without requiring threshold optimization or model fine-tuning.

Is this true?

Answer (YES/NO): YES